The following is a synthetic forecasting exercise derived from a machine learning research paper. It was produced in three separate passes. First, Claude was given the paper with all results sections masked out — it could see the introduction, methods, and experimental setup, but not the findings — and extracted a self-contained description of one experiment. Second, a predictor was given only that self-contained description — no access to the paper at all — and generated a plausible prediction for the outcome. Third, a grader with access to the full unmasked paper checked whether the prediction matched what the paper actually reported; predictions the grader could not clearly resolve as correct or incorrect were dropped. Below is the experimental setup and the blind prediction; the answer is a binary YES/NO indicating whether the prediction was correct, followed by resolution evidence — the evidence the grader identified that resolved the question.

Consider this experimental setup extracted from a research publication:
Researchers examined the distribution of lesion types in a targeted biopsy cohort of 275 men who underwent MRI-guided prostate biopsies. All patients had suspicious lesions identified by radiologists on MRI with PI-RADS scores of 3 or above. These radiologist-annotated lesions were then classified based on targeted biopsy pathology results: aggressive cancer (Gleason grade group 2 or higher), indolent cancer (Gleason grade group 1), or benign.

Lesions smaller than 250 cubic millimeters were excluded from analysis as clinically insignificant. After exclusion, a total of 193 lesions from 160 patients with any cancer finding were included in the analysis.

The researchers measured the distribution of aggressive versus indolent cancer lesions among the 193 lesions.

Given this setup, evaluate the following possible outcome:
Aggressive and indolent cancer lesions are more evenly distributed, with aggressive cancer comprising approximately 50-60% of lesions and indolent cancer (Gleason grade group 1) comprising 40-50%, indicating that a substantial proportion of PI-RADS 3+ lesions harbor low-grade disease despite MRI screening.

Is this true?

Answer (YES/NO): NO